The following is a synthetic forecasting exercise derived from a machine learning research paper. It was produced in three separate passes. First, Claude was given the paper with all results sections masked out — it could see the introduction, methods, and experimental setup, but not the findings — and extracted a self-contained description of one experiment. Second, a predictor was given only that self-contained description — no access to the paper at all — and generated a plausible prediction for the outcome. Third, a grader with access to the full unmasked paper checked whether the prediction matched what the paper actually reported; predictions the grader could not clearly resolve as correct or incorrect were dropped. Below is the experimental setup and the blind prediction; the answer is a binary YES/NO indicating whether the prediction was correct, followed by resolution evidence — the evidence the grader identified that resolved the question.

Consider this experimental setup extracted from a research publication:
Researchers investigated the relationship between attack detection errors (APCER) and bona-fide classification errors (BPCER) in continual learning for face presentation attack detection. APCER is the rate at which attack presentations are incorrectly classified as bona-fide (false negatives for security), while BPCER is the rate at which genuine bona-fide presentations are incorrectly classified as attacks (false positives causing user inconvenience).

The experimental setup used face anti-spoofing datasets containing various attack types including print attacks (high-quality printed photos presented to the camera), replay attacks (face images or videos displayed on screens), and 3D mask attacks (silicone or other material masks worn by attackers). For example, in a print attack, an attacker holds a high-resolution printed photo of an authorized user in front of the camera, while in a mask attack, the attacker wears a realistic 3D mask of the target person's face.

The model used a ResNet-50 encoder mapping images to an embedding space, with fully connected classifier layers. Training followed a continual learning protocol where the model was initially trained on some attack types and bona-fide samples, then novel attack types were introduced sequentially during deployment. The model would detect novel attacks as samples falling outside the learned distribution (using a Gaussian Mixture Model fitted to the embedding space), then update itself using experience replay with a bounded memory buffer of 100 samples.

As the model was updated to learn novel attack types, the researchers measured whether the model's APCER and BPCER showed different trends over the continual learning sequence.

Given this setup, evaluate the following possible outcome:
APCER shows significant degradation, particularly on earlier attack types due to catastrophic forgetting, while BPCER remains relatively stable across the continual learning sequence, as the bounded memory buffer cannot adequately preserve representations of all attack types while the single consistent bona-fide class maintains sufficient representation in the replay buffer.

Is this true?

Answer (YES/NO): NO